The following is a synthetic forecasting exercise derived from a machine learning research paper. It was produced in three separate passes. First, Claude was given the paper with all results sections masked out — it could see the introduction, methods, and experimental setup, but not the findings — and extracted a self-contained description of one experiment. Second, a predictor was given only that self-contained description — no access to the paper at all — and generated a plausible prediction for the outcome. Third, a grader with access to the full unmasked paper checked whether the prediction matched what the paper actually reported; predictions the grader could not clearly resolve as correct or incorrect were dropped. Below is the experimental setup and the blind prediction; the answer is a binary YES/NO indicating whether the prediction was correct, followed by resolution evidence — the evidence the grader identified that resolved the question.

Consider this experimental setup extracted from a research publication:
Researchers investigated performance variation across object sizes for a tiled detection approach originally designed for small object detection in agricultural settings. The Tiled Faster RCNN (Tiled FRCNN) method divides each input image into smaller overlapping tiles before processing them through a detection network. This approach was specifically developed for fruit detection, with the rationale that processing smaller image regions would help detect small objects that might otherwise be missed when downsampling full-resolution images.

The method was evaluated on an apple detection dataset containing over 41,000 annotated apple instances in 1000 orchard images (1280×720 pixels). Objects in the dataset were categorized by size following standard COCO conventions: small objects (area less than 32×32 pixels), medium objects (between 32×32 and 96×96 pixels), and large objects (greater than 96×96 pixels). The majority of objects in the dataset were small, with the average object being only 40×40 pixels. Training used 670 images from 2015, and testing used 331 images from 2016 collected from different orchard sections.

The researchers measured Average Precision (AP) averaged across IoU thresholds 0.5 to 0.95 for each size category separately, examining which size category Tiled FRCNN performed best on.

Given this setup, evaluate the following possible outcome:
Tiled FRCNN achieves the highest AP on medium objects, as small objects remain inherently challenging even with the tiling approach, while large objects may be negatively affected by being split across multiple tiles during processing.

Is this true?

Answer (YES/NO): YES